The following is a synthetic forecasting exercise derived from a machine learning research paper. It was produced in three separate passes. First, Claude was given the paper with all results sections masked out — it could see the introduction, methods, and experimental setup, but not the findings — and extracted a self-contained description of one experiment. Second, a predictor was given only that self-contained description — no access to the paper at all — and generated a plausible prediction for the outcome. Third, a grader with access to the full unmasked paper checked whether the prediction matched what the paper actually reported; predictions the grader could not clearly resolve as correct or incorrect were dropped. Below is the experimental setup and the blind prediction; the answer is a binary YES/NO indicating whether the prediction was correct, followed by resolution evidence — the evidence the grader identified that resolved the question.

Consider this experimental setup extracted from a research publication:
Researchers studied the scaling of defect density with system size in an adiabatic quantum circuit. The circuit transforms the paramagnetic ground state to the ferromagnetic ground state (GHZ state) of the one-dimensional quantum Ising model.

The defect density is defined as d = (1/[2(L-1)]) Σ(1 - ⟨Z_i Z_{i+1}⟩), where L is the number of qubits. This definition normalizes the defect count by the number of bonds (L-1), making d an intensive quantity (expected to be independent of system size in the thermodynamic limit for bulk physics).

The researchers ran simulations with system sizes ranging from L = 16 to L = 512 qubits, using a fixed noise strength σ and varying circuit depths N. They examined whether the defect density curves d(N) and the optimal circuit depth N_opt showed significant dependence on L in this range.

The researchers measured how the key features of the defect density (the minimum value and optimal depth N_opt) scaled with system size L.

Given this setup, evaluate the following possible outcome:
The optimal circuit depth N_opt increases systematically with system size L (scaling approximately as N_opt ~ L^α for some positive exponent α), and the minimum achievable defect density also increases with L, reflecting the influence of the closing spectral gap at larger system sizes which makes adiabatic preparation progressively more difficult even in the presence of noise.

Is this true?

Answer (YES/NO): NO